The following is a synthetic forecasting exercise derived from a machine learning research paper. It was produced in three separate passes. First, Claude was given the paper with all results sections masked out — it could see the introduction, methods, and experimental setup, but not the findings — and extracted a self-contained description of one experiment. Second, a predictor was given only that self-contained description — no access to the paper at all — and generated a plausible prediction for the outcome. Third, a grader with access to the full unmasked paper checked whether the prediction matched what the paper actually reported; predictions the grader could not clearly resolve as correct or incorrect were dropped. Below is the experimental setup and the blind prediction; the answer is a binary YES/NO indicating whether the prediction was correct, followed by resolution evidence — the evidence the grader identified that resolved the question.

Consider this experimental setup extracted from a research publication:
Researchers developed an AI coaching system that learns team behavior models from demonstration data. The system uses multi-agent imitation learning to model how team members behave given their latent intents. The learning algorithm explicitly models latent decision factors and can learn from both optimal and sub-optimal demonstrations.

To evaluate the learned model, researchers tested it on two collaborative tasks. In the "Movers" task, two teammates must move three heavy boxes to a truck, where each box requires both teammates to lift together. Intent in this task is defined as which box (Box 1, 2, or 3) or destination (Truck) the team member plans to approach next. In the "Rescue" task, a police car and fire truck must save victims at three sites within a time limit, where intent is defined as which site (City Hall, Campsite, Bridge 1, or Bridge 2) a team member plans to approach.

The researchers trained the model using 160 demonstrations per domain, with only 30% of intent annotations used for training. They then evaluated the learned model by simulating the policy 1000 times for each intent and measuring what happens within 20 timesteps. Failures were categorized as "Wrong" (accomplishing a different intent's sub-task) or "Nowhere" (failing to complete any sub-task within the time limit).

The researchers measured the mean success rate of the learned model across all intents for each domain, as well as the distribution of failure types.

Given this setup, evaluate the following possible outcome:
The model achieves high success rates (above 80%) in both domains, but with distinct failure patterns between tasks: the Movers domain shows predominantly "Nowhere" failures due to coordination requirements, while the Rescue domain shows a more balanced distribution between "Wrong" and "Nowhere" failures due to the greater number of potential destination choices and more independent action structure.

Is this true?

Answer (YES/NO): NO